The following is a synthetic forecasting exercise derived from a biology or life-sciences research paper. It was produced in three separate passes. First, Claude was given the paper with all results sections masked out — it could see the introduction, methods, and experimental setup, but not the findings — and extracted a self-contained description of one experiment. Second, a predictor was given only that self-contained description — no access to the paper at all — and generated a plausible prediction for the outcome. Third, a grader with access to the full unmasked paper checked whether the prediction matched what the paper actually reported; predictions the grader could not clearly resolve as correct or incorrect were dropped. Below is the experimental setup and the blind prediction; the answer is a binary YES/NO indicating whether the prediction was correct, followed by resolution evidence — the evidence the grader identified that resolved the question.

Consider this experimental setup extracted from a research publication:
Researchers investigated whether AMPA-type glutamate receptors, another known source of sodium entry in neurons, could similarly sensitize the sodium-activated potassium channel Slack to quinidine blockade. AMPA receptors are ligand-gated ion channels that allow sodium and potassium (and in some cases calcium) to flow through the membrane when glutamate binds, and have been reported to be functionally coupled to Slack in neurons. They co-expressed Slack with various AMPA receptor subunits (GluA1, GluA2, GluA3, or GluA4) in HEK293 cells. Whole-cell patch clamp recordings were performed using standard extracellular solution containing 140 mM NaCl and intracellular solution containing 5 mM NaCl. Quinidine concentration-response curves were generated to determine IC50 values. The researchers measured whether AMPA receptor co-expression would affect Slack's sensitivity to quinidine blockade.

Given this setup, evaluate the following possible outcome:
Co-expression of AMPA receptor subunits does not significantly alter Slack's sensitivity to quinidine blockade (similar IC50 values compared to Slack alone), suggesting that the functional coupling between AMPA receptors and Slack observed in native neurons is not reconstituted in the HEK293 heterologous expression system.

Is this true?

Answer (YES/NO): YES